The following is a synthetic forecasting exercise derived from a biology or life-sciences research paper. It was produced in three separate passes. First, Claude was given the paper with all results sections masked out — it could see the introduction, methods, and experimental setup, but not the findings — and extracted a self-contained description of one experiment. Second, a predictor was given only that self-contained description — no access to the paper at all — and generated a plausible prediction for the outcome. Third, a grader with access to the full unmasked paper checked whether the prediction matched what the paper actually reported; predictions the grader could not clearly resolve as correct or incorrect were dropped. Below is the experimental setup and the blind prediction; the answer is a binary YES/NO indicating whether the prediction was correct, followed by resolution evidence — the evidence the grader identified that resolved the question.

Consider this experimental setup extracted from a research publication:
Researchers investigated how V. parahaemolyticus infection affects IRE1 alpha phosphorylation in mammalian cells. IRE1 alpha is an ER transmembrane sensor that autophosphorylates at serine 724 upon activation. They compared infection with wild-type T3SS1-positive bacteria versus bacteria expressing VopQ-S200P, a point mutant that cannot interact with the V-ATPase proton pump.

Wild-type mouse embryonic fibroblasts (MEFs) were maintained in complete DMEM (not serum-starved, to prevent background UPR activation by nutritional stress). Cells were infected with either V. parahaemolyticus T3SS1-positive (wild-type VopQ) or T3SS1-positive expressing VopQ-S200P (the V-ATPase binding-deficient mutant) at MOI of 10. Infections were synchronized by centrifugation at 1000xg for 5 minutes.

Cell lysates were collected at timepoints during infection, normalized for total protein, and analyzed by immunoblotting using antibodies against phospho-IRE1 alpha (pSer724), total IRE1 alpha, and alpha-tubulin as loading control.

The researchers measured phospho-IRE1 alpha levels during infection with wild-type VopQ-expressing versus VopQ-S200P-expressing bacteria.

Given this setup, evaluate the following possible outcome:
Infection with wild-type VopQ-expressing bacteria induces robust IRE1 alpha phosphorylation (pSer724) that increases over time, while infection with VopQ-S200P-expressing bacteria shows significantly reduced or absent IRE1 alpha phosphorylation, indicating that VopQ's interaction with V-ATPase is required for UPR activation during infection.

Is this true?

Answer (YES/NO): YES